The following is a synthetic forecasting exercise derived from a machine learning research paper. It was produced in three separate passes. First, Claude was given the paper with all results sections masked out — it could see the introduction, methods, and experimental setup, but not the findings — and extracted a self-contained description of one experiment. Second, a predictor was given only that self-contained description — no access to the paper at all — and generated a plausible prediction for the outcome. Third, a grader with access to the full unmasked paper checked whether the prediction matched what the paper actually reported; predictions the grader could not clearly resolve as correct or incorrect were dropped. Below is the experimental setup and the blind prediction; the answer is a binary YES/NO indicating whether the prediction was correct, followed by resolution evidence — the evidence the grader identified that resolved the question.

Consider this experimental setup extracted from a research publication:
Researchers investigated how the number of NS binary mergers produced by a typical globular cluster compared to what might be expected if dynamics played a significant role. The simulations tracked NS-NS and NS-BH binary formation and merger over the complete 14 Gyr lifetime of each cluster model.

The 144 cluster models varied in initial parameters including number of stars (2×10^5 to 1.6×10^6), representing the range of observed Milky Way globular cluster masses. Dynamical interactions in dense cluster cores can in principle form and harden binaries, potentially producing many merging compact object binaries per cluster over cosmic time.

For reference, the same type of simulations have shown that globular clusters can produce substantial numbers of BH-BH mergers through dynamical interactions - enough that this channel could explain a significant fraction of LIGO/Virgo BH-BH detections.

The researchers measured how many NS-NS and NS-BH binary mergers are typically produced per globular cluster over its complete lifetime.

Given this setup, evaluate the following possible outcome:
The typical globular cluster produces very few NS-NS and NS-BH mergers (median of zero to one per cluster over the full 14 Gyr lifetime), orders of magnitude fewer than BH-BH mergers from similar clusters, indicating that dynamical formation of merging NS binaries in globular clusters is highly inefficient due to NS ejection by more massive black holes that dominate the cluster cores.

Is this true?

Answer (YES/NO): NO